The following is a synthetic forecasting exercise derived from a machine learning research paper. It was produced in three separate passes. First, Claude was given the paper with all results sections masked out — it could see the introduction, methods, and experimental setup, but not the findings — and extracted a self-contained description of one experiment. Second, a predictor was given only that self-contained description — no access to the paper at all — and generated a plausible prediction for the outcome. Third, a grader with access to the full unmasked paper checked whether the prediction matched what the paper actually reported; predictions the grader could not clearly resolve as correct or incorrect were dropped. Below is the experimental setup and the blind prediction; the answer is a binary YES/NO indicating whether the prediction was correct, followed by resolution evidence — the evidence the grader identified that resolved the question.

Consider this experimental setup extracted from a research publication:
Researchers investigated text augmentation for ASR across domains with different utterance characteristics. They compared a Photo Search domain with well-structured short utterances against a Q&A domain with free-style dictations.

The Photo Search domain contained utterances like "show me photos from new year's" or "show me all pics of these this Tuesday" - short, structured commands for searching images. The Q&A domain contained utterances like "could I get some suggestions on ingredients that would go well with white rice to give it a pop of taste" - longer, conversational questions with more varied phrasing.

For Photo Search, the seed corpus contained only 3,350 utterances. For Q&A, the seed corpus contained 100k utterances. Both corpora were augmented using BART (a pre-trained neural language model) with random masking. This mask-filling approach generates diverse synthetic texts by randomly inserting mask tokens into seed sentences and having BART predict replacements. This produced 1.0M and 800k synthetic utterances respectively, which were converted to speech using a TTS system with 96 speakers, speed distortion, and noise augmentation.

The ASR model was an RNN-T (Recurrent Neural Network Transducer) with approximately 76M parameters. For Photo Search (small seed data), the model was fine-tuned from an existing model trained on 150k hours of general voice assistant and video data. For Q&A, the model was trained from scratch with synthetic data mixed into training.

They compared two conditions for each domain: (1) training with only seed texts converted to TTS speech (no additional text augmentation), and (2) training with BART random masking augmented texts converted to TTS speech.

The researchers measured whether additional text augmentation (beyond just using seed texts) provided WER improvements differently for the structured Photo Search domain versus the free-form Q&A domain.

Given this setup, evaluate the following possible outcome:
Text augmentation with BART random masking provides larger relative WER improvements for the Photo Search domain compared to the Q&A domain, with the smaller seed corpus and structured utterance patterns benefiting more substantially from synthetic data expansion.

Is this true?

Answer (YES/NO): NO